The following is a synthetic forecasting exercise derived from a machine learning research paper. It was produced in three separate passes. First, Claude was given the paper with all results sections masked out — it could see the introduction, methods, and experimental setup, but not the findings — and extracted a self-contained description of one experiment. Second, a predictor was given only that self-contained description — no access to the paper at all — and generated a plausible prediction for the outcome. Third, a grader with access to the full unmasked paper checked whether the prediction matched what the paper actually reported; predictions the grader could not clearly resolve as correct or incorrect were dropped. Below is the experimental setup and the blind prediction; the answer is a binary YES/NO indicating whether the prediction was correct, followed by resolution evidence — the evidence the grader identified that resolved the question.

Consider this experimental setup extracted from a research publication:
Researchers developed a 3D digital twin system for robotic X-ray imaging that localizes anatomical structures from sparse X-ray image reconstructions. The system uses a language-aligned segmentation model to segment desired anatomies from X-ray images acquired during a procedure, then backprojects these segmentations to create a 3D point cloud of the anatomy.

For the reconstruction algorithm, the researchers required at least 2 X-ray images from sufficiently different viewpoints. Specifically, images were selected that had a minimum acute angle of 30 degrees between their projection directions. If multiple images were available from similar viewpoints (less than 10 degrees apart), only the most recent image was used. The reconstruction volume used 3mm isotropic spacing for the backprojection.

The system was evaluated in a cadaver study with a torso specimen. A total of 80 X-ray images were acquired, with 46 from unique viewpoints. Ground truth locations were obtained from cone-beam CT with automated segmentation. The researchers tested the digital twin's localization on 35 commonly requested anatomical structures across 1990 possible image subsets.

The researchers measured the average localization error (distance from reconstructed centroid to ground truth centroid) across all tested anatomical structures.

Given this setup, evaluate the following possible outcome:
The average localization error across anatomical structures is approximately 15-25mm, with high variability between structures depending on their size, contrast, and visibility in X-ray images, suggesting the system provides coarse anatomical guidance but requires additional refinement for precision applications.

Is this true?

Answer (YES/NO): NO